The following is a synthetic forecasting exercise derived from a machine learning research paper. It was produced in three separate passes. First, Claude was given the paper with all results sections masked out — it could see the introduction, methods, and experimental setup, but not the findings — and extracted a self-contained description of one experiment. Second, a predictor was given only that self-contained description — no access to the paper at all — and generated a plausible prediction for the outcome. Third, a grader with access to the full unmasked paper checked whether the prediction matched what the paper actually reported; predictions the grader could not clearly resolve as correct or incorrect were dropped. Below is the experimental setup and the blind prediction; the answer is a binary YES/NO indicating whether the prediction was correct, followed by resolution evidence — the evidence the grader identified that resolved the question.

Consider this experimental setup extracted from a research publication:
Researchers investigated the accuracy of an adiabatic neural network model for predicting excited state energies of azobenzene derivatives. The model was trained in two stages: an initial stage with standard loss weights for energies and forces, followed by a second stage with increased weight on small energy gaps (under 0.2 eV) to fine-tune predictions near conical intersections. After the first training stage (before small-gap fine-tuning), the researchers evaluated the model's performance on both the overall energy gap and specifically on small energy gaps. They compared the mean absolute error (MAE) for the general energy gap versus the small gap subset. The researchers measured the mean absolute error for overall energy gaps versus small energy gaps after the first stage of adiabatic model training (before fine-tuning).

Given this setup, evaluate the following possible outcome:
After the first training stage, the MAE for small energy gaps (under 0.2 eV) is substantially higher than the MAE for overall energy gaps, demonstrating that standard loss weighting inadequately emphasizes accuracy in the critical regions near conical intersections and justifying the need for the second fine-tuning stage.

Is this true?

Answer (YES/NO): NO